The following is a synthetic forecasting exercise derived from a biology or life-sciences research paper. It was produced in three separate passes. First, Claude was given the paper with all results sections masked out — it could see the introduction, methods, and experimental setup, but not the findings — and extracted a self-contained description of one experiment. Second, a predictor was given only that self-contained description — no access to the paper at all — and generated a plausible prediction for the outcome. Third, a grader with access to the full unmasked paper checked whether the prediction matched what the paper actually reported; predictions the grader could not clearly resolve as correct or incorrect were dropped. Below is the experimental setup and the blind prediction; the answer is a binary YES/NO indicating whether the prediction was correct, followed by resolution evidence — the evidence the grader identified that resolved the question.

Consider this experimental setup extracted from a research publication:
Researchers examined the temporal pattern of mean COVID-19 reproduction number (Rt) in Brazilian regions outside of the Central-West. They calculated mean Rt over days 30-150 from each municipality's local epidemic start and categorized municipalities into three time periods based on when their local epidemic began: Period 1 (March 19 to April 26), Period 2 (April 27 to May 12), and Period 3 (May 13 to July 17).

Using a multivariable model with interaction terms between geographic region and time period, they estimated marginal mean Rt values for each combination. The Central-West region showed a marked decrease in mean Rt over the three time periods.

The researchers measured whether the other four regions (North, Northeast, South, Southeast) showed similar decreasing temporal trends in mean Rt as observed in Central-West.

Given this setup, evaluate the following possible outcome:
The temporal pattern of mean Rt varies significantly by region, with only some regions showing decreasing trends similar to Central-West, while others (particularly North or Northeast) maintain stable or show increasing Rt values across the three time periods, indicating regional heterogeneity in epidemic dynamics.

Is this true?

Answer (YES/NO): YES